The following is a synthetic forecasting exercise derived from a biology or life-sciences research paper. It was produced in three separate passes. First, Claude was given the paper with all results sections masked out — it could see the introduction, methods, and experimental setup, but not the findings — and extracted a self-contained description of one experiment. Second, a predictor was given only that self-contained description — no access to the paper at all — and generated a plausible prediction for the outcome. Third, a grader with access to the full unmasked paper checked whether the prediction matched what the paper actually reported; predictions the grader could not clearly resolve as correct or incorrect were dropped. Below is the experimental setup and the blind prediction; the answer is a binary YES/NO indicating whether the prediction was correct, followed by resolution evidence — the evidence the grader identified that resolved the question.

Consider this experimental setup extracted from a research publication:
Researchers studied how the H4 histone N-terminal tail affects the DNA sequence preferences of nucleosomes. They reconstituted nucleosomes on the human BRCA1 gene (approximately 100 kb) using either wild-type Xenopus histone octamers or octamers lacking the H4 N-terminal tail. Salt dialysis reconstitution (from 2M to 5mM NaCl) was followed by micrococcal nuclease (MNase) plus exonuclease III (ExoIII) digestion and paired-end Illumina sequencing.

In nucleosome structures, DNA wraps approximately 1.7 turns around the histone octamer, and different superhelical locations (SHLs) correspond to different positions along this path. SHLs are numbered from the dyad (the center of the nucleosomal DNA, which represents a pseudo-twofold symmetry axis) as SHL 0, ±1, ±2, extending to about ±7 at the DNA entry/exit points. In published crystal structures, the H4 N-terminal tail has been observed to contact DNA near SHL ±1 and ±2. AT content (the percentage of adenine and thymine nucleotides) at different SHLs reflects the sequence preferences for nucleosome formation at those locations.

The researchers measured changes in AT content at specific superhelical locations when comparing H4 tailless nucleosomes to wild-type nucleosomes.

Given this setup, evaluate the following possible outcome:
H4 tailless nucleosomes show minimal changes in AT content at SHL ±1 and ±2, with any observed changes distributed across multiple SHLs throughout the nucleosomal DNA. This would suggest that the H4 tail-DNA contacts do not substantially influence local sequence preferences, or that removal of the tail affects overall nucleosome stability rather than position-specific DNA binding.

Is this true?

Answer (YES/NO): NO